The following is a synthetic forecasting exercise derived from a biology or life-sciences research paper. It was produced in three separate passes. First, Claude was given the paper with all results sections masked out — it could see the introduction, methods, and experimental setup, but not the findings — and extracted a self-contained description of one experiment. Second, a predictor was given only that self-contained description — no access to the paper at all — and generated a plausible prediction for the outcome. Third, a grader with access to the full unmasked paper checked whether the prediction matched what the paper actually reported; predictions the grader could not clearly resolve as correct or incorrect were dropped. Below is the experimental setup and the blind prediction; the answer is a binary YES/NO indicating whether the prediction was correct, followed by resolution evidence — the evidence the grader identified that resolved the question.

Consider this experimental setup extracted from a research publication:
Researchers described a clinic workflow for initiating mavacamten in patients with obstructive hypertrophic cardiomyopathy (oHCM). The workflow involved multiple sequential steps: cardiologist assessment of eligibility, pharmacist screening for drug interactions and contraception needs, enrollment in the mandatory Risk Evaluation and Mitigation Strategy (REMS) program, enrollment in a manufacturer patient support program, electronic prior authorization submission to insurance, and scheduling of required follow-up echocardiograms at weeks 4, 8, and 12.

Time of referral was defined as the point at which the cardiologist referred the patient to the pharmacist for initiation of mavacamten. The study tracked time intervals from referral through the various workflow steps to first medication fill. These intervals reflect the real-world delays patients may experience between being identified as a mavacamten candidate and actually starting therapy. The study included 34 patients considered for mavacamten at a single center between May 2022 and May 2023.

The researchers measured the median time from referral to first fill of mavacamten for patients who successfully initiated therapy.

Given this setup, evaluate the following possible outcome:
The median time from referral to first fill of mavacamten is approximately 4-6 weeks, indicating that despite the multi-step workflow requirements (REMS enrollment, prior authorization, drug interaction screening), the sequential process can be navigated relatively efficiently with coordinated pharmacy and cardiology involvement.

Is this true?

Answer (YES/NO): NO